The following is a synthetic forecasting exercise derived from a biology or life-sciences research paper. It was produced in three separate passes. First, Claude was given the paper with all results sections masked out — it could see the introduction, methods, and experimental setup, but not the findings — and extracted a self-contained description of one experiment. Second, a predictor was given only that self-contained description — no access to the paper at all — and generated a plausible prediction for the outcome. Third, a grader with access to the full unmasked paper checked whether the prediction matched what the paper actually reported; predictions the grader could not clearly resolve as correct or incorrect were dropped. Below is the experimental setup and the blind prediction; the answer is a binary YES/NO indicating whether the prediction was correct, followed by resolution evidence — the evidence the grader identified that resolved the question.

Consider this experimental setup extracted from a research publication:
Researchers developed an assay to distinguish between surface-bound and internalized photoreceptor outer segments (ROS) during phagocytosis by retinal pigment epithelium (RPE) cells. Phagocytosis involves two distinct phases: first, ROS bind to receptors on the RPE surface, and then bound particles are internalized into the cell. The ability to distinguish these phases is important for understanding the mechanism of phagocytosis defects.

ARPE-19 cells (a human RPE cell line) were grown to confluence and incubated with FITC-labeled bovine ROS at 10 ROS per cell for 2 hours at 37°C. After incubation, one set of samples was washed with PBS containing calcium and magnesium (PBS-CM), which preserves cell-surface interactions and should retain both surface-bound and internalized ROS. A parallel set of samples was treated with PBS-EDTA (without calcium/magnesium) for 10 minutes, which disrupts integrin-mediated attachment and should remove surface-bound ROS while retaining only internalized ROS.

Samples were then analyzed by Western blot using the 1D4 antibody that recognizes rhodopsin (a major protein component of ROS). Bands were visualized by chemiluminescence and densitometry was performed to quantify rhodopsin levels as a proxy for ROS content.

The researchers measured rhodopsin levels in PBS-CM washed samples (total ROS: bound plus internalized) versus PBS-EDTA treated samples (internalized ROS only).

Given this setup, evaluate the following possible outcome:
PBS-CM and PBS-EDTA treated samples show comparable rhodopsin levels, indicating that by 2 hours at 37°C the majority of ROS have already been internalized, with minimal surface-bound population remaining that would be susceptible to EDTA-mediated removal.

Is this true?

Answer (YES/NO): NO